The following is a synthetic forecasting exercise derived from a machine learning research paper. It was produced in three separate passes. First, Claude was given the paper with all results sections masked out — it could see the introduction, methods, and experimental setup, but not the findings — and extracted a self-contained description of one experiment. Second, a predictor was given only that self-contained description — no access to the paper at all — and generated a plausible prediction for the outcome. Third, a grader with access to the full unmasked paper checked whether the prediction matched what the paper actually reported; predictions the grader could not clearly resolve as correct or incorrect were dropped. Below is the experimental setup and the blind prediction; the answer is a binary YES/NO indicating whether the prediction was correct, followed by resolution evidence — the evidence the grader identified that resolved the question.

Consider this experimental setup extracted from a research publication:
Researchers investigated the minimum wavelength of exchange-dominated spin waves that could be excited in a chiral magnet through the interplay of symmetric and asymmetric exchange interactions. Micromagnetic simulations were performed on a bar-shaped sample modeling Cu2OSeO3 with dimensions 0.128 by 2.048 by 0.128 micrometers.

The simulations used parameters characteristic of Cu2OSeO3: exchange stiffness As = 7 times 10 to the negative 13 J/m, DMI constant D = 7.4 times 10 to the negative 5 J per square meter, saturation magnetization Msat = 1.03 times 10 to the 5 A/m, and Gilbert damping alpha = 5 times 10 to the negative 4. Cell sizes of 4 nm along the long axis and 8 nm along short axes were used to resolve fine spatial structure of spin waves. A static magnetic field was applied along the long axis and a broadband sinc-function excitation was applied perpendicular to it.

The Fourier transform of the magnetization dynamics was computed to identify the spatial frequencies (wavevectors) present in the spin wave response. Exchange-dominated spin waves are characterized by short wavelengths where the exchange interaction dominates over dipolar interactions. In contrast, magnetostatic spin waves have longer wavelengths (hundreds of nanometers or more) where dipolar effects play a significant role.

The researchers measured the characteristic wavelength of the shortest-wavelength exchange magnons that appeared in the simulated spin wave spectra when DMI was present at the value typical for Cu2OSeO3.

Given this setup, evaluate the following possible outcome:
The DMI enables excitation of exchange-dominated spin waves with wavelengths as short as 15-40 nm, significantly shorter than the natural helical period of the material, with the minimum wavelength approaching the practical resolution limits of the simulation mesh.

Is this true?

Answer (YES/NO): NO